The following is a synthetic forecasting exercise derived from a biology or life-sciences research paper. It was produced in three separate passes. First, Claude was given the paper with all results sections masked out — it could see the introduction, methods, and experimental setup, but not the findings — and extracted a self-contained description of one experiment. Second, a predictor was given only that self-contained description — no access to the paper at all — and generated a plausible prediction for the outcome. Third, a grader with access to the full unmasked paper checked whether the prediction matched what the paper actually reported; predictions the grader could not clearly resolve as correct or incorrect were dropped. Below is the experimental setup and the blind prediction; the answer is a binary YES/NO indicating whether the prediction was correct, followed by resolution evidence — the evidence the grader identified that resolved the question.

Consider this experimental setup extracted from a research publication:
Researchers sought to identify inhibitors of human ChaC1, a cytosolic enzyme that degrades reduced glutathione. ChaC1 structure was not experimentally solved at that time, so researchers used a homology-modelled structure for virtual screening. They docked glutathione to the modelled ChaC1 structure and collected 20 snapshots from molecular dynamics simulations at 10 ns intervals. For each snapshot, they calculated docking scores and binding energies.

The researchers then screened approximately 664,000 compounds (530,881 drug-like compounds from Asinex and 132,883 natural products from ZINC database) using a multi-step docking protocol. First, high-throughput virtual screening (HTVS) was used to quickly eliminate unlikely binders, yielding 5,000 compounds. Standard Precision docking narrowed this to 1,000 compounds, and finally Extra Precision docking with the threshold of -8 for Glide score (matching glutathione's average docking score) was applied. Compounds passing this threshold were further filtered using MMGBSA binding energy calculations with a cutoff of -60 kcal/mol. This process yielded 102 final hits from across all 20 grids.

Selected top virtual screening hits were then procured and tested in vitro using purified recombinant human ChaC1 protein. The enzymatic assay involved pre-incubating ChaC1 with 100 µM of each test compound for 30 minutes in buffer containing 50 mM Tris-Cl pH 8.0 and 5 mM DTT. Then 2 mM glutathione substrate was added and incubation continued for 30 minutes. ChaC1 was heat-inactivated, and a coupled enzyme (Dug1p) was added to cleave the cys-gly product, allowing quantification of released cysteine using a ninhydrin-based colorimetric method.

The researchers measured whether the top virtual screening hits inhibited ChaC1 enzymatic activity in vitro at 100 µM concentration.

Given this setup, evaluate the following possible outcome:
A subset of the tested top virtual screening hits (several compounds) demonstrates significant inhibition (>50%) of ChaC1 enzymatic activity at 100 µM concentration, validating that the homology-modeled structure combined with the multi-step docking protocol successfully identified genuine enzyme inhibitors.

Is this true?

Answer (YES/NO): NO